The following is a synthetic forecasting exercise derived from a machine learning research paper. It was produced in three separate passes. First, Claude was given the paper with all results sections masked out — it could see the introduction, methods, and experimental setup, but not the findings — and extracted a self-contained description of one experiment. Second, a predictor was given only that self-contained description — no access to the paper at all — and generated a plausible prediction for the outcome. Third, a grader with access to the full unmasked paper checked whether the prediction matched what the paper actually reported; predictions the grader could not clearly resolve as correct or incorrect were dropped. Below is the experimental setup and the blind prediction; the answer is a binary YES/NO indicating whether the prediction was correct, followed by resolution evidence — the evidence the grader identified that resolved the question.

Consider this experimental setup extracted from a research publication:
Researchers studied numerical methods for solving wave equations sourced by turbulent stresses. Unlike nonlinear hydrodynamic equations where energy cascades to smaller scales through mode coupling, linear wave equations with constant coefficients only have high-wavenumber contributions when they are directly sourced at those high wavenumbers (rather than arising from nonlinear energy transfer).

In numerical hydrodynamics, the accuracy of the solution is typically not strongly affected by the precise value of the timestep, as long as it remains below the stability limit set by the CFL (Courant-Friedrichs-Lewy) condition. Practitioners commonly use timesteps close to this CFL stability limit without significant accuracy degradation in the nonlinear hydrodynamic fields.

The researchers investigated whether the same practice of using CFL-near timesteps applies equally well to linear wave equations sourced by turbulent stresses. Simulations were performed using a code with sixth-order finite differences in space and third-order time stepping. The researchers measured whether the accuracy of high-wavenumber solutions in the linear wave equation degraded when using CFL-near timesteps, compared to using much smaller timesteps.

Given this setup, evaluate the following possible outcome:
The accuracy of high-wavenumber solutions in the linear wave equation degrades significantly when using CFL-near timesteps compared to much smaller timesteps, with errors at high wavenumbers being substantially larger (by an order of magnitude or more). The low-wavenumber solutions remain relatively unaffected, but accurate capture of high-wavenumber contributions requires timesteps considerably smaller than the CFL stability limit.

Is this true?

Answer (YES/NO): YES